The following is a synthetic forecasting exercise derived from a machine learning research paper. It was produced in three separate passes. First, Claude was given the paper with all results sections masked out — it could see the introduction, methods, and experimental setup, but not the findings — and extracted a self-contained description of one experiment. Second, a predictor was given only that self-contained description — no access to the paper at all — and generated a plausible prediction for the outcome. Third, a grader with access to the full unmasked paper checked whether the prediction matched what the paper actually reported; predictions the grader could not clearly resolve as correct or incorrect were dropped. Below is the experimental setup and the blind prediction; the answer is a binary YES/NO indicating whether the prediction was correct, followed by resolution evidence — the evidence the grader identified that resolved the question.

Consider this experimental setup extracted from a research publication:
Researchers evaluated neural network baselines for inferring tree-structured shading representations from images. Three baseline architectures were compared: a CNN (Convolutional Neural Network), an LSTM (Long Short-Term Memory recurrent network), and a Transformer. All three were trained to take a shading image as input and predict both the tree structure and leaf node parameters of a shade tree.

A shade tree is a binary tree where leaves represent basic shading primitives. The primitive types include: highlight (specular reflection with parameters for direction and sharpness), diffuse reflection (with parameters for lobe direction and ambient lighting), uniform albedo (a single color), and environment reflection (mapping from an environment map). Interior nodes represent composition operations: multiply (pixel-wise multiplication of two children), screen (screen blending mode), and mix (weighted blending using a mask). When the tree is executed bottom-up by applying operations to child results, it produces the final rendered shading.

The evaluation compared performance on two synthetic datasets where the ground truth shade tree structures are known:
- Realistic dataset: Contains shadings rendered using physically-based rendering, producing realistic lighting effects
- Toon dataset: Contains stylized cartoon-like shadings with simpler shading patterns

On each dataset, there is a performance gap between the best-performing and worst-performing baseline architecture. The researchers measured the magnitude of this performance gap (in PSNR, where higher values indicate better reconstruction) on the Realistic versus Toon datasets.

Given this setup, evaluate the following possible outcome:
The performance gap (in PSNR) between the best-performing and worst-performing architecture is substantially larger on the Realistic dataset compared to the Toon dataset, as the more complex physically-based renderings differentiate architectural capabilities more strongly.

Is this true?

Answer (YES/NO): YES